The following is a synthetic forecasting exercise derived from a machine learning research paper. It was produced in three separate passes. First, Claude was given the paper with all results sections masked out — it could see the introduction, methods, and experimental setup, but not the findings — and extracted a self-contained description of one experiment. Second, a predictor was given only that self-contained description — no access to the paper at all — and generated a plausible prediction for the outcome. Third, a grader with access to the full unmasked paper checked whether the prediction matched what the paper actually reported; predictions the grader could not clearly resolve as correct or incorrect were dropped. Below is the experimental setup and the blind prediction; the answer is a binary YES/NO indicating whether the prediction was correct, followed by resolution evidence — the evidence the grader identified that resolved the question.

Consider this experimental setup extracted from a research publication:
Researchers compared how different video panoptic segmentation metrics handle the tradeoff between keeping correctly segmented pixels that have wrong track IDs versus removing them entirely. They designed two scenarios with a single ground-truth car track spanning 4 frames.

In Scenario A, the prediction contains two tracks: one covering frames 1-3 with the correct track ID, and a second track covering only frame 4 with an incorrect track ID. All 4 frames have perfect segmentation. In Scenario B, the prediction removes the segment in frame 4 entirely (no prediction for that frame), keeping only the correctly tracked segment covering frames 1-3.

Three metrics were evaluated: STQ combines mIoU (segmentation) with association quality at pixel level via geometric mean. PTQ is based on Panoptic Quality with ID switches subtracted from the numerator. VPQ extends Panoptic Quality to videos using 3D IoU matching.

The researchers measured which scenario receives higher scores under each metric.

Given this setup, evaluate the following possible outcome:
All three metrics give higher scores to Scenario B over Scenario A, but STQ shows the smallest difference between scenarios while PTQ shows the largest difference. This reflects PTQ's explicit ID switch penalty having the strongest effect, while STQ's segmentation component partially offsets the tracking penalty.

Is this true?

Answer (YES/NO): NO